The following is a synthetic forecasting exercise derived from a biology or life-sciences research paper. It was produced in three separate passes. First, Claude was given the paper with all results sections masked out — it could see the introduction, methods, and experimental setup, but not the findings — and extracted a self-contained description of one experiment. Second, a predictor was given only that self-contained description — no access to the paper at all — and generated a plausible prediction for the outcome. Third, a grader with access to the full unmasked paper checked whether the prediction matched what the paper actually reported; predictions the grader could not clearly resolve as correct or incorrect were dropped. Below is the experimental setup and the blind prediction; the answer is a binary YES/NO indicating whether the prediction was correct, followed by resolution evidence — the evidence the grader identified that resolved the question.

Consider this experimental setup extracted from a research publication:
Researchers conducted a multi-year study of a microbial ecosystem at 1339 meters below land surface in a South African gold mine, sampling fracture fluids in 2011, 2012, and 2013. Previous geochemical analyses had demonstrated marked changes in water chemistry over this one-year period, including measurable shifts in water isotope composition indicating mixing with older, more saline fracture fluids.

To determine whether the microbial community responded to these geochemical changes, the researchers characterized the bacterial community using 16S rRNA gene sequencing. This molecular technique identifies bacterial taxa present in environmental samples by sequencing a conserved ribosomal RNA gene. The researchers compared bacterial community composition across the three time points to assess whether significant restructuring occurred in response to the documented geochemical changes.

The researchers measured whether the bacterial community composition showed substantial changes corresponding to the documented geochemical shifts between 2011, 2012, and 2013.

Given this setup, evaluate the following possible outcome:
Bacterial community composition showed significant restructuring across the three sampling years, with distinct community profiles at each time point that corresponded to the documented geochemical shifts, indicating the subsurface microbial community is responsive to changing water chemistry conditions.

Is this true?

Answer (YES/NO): NO